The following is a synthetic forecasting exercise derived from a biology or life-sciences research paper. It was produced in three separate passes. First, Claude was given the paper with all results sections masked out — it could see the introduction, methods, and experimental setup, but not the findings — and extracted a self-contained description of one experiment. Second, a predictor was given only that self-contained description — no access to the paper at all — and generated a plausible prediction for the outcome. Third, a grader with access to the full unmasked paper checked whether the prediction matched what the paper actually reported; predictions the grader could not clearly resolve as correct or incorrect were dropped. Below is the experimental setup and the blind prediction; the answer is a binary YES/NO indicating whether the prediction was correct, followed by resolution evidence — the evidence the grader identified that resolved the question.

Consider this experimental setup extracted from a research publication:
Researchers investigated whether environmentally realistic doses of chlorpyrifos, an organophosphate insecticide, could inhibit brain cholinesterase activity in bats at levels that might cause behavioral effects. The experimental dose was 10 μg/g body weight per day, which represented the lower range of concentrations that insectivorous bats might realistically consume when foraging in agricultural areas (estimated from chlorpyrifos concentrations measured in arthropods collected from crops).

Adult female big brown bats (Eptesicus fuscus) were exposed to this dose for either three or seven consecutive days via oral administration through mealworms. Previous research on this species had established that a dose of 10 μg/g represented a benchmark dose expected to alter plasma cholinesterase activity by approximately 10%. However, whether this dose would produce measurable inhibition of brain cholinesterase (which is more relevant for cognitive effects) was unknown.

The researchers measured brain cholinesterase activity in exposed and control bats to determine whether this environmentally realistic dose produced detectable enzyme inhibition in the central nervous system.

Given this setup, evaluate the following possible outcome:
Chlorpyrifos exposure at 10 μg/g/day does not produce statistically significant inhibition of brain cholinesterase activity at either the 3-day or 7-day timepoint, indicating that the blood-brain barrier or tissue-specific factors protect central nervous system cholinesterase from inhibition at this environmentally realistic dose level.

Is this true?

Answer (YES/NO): NO